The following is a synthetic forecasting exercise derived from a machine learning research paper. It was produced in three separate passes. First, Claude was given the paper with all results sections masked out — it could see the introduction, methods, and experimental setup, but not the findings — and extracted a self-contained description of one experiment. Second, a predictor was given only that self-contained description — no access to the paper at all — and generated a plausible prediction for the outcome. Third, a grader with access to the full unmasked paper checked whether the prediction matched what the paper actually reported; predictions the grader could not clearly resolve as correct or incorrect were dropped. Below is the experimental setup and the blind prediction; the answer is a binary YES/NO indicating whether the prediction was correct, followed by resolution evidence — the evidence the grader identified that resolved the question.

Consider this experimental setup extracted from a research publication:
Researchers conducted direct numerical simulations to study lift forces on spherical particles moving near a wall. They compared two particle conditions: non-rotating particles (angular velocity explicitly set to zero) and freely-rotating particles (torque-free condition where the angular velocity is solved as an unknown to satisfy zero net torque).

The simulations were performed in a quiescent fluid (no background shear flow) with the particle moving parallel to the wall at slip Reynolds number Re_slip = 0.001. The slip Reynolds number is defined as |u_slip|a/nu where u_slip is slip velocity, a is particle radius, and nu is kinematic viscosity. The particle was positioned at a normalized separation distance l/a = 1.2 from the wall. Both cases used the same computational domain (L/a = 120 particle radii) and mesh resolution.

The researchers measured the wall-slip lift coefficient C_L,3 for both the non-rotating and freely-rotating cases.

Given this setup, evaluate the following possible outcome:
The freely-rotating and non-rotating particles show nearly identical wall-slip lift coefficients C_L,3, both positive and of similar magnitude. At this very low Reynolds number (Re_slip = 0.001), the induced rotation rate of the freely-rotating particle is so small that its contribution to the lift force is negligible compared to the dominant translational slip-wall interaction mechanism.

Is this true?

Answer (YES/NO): NO